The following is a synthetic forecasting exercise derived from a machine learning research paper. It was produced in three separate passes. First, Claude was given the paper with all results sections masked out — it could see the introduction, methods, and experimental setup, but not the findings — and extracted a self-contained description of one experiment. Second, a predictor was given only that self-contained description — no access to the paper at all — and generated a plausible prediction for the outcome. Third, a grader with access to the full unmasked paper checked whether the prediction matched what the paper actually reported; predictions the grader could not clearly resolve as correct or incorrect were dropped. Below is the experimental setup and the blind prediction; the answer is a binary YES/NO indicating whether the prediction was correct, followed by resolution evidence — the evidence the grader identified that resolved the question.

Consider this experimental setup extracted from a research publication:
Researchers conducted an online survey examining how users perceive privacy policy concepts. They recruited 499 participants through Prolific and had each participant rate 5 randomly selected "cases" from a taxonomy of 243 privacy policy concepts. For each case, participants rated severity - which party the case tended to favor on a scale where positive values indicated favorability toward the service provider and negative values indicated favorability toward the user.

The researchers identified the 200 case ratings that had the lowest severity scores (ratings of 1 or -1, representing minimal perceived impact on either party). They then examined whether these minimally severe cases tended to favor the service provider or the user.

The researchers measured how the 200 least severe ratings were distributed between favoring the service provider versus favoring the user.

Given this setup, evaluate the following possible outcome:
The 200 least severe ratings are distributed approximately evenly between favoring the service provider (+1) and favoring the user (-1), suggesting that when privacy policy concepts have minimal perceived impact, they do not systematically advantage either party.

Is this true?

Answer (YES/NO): NO